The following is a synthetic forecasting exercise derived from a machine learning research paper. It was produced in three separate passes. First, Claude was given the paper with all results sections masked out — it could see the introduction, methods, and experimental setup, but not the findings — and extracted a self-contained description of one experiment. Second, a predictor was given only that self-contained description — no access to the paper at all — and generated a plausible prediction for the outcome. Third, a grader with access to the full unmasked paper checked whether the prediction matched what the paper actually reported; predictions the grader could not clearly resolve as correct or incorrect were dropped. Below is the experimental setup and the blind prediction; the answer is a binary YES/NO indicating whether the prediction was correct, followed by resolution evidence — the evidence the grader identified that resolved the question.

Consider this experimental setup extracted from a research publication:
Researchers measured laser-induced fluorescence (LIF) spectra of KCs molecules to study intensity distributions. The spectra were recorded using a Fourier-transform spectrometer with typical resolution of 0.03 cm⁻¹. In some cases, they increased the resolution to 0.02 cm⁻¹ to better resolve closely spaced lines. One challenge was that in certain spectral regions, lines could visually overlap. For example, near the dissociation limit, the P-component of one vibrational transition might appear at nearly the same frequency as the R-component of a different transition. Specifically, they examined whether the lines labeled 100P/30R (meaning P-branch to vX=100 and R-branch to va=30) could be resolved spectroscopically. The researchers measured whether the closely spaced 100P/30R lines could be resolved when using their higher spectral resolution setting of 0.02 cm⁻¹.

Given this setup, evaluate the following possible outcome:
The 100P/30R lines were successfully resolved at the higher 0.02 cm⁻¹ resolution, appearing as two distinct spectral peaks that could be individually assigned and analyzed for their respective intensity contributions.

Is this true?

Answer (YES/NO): YES